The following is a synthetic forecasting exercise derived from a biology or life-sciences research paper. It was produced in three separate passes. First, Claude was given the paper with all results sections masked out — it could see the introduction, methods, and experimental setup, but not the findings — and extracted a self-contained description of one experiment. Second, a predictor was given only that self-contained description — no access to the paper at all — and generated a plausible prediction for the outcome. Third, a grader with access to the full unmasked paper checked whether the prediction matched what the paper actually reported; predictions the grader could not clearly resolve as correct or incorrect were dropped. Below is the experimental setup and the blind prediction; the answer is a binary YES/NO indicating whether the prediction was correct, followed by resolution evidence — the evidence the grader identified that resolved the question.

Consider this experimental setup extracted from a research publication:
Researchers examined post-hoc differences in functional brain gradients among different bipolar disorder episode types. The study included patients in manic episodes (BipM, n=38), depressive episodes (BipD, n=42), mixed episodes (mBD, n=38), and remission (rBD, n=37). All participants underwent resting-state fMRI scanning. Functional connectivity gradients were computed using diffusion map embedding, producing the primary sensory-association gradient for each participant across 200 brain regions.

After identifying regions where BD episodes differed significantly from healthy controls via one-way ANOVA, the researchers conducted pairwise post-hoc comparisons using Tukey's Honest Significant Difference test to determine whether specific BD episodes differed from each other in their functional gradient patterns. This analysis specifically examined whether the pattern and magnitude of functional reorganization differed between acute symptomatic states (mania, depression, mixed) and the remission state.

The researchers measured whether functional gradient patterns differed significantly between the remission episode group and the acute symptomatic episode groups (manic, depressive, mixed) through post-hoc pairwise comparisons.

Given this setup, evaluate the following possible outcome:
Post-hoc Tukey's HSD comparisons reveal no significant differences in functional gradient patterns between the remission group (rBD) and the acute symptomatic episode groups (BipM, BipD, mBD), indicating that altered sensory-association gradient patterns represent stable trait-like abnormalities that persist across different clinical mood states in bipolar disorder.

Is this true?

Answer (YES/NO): YES